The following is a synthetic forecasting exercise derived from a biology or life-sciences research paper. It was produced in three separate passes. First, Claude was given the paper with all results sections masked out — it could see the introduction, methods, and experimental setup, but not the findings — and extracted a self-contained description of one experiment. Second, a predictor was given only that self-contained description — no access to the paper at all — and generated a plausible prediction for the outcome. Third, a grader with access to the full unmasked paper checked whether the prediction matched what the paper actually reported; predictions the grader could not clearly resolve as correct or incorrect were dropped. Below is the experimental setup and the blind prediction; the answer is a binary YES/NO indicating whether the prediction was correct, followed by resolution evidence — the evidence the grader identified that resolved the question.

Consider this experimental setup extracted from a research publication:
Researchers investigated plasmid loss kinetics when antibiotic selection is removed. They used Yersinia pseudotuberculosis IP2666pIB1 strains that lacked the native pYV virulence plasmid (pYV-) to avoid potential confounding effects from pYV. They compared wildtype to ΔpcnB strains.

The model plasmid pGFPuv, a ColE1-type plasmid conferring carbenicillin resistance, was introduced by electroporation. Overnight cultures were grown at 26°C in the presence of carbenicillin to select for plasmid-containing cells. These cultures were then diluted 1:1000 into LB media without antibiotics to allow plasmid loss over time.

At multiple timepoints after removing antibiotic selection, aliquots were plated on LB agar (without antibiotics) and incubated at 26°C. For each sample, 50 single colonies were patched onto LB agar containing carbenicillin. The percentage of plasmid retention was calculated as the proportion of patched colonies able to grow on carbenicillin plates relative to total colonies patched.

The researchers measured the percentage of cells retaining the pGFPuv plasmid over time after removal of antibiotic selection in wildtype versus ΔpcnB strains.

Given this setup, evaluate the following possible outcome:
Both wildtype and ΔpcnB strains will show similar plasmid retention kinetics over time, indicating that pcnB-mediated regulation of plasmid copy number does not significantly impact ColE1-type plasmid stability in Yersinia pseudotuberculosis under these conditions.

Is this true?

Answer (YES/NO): NO